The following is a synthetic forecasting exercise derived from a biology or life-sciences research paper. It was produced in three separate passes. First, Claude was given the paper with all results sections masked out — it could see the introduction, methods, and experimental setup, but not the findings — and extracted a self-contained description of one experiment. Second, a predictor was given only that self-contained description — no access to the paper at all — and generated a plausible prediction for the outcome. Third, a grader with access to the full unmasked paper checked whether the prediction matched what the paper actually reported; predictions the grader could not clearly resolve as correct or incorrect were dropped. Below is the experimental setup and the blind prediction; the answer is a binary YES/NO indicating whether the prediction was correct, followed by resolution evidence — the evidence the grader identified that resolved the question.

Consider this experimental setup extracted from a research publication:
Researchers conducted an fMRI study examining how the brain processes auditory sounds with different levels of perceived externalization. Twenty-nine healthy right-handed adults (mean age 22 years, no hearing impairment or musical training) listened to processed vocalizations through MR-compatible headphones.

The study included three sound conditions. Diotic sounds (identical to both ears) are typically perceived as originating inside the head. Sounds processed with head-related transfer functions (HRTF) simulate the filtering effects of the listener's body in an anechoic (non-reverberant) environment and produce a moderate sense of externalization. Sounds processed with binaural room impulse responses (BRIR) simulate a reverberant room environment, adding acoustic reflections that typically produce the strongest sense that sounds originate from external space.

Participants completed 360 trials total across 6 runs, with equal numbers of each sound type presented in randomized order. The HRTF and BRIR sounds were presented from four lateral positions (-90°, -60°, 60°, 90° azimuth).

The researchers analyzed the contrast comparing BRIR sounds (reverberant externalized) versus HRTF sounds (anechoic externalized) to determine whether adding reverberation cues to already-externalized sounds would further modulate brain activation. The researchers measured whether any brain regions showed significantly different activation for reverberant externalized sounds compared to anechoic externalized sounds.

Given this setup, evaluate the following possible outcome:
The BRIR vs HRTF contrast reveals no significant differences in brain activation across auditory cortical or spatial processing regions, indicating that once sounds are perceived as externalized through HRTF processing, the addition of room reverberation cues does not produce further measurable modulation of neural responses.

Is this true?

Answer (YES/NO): NO